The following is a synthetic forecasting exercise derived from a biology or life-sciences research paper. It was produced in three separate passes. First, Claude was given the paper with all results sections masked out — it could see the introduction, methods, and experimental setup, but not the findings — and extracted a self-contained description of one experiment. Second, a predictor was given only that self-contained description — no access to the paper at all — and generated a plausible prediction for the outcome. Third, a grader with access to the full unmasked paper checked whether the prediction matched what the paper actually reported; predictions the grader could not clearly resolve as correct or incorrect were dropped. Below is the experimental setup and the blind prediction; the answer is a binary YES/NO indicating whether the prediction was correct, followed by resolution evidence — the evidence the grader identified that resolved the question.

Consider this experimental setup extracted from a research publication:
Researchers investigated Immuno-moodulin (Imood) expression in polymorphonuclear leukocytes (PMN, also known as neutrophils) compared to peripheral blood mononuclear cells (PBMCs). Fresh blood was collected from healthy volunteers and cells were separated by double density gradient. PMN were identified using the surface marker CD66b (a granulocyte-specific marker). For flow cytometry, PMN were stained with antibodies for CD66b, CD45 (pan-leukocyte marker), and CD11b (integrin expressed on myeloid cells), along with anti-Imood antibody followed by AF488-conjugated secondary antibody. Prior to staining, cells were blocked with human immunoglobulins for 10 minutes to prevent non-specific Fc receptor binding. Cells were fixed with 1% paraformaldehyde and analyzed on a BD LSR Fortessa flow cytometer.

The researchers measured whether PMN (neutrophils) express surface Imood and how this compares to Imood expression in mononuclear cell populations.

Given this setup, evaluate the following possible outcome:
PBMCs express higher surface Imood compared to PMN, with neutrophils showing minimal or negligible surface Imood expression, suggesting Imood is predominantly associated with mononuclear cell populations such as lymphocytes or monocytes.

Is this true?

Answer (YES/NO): NO